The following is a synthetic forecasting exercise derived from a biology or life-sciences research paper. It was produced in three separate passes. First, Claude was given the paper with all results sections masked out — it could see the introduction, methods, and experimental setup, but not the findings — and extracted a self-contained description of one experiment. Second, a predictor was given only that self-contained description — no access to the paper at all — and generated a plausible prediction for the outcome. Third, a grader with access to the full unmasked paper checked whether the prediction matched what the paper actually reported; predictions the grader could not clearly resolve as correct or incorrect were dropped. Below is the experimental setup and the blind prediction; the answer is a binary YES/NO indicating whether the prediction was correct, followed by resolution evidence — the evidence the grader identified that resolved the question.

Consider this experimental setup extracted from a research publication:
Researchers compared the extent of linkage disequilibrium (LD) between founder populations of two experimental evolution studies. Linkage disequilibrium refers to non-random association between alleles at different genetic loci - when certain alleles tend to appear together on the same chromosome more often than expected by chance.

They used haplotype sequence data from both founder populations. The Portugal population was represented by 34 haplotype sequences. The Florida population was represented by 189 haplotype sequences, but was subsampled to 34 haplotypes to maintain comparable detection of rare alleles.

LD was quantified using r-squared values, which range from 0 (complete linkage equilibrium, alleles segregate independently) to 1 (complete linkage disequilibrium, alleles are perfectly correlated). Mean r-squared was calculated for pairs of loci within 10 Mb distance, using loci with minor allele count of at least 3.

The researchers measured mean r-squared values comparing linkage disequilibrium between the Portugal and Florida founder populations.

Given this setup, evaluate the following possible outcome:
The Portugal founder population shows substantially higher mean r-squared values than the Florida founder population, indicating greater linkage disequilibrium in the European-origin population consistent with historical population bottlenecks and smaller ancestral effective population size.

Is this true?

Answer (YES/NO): YES